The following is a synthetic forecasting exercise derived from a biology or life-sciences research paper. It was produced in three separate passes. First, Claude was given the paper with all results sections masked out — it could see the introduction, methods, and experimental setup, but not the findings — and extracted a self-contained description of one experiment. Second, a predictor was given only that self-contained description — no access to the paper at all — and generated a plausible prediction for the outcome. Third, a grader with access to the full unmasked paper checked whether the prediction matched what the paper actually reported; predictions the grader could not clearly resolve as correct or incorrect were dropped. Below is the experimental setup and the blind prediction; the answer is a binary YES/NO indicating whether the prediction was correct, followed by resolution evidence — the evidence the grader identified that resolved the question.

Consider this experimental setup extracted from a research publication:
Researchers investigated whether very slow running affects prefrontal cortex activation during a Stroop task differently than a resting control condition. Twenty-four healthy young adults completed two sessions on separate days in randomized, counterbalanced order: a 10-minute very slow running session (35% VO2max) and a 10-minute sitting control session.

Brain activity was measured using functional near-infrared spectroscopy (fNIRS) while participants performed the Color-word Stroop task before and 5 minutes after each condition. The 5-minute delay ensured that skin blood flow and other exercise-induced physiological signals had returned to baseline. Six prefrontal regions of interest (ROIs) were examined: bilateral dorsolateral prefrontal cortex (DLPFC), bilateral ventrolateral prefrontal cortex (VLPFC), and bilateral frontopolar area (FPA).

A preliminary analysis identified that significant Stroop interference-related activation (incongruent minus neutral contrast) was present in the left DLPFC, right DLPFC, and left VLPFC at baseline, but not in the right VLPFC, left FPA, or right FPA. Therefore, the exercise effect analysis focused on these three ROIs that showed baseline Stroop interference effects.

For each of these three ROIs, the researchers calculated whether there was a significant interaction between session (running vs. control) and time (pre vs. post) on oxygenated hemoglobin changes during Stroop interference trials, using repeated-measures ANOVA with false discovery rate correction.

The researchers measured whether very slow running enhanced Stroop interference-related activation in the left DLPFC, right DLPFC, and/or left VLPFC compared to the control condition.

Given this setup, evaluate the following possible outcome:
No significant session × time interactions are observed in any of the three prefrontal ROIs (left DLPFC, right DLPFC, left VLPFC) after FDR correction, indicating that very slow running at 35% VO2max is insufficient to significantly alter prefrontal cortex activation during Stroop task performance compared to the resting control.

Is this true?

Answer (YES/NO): NO